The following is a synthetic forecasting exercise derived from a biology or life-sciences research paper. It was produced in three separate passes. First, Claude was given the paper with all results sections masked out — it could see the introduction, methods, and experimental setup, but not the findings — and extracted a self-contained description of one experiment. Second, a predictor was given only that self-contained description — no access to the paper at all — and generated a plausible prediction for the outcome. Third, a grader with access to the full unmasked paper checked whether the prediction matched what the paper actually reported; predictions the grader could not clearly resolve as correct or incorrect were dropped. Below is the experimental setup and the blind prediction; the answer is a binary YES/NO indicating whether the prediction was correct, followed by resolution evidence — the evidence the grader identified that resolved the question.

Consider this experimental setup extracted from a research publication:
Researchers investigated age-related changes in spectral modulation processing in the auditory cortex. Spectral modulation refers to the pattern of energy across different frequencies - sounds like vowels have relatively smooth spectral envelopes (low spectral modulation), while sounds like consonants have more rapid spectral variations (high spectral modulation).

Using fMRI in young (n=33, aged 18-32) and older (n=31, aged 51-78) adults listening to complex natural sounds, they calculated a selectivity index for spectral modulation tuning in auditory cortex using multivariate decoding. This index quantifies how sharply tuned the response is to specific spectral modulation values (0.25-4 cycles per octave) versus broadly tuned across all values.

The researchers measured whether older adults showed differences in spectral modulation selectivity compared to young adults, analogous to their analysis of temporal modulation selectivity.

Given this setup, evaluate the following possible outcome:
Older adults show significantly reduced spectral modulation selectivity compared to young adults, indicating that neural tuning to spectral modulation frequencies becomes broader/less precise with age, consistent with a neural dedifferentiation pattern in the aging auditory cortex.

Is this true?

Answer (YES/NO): YES